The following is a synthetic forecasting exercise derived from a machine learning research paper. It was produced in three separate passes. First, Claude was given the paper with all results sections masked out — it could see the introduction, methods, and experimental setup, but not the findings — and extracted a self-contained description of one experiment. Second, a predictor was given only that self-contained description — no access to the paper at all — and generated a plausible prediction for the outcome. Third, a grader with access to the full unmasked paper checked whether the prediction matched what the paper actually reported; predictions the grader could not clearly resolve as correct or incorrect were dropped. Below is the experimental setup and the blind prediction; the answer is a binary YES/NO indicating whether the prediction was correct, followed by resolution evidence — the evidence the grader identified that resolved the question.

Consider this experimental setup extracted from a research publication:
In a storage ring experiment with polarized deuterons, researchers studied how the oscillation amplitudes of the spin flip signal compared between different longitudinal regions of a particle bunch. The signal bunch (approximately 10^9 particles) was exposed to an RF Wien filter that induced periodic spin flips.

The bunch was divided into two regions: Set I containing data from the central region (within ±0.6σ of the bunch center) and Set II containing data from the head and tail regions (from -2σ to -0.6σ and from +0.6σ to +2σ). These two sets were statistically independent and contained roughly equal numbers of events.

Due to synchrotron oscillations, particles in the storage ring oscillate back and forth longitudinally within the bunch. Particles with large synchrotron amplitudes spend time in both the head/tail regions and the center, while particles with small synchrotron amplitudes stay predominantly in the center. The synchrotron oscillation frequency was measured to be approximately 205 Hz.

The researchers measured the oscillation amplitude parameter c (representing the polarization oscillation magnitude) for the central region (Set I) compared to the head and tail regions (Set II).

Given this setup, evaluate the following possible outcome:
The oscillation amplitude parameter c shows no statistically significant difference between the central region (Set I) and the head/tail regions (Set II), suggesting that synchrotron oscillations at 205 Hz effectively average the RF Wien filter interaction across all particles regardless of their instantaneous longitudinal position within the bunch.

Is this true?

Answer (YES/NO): YES